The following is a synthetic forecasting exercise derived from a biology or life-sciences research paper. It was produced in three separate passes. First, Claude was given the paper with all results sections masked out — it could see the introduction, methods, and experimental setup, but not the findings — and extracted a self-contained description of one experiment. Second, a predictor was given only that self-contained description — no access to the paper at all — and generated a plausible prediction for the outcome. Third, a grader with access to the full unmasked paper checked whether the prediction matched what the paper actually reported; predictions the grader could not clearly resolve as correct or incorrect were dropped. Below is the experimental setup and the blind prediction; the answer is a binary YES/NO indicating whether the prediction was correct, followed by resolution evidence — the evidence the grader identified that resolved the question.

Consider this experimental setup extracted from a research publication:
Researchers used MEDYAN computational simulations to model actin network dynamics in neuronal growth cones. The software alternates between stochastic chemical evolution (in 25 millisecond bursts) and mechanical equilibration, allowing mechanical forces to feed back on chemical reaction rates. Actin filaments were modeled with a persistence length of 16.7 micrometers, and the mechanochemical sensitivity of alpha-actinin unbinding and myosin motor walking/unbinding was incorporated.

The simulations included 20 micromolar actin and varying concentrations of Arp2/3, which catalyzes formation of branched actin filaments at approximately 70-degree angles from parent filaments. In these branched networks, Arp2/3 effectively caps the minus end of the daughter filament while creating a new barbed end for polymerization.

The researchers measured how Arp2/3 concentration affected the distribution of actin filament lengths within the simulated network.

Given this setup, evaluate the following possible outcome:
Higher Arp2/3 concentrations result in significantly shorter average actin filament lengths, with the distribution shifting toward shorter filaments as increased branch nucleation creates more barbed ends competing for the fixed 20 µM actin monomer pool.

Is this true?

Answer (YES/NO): YES